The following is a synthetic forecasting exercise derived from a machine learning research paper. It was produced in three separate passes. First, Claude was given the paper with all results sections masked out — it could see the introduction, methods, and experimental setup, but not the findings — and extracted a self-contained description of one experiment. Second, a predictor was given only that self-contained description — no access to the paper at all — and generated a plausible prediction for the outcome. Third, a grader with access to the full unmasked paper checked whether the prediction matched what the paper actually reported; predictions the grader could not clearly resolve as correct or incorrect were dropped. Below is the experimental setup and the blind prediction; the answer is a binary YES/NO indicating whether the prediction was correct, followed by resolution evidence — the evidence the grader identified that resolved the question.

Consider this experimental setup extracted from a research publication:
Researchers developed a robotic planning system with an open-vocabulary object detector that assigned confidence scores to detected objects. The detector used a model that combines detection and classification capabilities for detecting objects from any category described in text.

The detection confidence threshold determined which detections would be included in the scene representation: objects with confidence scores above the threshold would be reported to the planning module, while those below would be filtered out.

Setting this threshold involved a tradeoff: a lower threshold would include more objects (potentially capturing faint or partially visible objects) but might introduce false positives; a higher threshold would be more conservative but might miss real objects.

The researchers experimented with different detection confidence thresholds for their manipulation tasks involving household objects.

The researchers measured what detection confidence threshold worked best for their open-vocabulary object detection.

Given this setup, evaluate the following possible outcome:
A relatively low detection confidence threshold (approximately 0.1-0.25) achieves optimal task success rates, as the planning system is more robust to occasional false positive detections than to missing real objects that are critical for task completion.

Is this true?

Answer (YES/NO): NO